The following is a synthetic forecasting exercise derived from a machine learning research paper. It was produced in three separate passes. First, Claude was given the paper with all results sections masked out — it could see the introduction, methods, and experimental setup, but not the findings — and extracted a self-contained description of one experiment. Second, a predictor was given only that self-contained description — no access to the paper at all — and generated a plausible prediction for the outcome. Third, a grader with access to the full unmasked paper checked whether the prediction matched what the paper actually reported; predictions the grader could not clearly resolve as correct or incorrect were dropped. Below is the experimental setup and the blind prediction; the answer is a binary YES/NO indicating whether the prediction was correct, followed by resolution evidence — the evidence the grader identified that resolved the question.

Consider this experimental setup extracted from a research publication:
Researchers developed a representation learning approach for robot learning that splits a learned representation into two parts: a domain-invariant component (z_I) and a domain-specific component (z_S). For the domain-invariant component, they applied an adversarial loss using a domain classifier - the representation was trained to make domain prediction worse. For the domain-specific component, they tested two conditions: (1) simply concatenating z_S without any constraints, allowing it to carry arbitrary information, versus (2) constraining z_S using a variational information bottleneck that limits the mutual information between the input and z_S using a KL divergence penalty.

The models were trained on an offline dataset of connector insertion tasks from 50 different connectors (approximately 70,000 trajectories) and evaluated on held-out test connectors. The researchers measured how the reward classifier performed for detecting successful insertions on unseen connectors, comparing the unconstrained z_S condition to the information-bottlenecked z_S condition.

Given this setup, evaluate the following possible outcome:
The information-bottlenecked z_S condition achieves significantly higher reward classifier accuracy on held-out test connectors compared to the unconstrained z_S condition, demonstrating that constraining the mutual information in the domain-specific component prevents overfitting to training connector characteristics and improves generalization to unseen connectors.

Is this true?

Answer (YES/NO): YES